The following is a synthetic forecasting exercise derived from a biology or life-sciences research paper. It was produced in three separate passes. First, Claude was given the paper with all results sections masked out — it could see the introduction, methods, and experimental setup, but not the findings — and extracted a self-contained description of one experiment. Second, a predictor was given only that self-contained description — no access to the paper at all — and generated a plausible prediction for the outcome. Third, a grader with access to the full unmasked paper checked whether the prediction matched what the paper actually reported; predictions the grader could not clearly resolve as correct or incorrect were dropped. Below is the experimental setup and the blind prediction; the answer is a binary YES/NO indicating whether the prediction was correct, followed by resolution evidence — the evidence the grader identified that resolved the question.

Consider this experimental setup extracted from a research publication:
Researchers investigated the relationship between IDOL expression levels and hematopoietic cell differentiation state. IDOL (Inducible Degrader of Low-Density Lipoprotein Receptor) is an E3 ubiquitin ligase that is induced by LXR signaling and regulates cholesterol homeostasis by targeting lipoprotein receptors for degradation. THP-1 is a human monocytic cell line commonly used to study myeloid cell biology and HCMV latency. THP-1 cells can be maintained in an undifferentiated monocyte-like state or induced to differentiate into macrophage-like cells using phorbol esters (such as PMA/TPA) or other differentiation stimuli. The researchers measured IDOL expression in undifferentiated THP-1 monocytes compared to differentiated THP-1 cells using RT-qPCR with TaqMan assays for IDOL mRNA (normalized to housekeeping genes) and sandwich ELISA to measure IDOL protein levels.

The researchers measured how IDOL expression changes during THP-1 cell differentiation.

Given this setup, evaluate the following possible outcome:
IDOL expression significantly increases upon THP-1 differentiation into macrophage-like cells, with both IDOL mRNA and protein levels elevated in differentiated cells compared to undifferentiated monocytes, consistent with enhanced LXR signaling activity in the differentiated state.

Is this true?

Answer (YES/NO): NO